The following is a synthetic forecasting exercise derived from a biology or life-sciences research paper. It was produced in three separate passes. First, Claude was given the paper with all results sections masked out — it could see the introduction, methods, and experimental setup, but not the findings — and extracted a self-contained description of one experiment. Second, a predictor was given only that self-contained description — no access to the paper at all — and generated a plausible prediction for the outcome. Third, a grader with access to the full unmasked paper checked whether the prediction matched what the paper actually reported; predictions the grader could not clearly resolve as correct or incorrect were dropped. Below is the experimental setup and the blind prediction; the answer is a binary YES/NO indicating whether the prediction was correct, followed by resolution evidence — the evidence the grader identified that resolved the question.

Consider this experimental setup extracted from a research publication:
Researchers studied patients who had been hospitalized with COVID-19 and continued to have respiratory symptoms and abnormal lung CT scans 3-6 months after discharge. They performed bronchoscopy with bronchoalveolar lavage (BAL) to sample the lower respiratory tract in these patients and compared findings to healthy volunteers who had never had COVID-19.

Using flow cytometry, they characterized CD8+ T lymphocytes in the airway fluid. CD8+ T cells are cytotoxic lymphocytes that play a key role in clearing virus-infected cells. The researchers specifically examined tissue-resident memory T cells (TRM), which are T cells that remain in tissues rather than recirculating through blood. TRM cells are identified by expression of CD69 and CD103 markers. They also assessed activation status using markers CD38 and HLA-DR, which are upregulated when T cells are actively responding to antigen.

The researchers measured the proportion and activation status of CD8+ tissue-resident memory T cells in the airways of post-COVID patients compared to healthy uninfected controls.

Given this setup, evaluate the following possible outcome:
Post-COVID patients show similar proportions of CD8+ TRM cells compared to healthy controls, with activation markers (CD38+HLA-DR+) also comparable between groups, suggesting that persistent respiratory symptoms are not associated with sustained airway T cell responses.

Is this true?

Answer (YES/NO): NO